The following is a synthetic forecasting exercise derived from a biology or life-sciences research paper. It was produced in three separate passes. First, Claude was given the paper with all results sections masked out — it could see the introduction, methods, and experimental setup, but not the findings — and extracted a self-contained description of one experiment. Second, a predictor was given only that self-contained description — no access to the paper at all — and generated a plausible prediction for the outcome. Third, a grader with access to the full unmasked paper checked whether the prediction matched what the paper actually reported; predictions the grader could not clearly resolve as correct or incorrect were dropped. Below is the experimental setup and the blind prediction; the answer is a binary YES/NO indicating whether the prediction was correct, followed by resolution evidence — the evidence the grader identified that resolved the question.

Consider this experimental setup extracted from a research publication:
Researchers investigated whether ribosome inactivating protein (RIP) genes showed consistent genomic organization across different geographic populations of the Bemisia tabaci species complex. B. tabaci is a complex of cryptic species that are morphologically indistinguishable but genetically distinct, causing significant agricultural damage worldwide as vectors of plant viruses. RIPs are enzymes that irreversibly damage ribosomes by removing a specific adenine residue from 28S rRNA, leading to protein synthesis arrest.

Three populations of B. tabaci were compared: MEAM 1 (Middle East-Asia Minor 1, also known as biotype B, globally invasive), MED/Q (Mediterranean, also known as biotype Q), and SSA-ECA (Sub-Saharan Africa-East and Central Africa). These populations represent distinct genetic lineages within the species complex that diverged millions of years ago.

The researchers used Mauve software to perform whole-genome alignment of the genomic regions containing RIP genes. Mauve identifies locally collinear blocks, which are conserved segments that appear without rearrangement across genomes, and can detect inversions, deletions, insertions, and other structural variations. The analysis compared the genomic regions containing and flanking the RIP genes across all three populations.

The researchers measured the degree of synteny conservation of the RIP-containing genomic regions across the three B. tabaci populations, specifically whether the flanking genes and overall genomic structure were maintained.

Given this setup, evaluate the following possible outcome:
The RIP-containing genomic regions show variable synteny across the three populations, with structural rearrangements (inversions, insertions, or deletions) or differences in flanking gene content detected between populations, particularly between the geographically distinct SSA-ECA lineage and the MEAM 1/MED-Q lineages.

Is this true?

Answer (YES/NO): NO